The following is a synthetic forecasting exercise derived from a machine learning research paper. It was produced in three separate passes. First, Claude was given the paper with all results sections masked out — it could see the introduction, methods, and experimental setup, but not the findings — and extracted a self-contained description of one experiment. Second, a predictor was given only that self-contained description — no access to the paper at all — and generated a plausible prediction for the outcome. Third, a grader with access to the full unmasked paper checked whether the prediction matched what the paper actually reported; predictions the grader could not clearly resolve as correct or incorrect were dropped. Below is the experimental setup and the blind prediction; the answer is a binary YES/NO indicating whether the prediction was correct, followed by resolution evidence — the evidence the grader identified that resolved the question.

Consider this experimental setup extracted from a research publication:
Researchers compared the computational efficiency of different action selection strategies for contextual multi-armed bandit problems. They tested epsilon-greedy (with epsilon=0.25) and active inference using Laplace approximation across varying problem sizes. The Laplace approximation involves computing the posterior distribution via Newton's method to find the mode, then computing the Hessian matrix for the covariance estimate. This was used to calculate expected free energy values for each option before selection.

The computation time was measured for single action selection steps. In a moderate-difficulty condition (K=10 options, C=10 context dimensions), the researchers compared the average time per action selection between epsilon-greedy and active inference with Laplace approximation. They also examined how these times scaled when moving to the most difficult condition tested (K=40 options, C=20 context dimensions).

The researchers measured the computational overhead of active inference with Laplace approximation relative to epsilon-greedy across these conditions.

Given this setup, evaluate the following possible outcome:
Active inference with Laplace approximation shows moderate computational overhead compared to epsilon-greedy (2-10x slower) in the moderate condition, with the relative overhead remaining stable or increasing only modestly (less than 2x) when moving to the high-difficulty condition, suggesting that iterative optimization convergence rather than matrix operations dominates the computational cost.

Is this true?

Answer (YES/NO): NO